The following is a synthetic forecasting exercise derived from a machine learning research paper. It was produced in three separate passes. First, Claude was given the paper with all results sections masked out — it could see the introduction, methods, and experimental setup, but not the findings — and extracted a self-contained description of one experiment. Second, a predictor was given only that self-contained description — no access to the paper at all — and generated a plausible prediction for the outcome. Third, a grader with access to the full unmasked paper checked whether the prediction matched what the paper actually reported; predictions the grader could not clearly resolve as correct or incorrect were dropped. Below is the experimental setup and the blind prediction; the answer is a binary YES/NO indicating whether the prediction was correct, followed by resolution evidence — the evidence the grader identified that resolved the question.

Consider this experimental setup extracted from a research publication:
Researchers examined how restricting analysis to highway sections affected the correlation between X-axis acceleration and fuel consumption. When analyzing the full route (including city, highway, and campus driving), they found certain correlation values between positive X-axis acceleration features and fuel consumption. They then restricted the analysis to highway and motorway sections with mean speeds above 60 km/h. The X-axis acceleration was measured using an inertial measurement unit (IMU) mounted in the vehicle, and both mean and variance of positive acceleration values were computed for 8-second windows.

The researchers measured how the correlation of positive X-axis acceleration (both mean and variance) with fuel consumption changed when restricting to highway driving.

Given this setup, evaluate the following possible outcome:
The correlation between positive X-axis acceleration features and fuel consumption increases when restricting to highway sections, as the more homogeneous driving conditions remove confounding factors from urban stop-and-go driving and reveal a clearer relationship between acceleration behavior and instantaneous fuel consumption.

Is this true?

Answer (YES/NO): YES